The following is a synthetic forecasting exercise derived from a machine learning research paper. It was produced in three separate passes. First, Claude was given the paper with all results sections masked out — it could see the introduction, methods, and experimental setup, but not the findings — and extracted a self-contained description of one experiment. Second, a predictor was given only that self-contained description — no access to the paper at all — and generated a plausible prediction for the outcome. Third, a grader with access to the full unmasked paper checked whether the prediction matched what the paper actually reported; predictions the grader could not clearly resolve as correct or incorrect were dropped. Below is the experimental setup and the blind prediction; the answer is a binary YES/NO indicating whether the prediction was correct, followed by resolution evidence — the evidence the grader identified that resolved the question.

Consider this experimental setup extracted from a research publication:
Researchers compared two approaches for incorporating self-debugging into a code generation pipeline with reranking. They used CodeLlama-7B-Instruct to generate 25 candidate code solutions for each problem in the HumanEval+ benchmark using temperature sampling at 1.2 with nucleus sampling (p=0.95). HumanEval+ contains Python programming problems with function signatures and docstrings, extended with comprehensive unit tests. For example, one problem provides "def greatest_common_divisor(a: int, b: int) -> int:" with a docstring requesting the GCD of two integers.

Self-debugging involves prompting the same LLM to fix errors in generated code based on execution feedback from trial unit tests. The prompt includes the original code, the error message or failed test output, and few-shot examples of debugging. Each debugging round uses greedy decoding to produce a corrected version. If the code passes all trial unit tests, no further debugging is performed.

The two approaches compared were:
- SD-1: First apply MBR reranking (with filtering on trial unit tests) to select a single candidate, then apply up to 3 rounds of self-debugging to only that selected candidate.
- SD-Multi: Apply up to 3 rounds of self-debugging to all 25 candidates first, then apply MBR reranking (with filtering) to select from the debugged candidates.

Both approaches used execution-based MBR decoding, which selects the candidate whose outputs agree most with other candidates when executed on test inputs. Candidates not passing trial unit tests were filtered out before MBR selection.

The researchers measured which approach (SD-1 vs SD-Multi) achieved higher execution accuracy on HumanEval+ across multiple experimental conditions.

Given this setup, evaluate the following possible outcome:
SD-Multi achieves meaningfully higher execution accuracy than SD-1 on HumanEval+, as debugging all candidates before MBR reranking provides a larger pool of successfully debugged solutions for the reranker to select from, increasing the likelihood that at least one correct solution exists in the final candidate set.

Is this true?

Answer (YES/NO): YES